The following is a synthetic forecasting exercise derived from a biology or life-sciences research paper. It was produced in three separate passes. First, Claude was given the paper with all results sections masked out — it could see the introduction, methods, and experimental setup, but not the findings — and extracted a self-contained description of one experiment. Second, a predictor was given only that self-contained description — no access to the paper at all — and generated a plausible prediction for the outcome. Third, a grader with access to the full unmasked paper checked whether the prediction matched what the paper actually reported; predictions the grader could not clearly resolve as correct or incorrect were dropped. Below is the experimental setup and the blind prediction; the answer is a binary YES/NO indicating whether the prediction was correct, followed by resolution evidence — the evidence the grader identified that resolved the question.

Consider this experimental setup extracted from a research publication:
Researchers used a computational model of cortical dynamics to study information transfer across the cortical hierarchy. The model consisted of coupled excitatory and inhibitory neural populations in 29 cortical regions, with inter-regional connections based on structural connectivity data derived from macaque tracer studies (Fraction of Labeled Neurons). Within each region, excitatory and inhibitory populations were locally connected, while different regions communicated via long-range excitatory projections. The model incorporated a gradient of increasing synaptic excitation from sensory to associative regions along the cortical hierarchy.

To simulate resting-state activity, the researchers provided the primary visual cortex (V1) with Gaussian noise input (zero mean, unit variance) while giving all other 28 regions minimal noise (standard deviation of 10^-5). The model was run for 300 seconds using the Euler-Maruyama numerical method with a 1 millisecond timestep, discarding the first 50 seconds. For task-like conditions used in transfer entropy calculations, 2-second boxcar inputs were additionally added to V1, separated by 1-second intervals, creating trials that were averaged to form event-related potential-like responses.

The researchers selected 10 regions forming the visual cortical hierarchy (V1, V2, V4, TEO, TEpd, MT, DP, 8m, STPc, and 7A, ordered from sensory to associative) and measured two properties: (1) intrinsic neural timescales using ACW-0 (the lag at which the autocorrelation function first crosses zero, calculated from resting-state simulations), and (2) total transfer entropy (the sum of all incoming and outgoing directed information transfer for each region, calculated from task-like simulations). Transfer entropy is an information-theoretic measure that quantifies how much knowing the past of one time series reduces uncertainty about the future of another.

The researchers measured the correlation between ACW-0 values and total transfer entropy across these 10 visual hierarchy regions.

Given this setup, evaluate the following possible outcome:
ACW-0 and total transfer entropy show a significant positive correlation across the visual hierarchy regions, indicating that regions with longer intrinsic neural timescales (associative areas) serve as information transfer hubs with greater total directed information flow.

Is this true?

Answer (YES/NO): NO